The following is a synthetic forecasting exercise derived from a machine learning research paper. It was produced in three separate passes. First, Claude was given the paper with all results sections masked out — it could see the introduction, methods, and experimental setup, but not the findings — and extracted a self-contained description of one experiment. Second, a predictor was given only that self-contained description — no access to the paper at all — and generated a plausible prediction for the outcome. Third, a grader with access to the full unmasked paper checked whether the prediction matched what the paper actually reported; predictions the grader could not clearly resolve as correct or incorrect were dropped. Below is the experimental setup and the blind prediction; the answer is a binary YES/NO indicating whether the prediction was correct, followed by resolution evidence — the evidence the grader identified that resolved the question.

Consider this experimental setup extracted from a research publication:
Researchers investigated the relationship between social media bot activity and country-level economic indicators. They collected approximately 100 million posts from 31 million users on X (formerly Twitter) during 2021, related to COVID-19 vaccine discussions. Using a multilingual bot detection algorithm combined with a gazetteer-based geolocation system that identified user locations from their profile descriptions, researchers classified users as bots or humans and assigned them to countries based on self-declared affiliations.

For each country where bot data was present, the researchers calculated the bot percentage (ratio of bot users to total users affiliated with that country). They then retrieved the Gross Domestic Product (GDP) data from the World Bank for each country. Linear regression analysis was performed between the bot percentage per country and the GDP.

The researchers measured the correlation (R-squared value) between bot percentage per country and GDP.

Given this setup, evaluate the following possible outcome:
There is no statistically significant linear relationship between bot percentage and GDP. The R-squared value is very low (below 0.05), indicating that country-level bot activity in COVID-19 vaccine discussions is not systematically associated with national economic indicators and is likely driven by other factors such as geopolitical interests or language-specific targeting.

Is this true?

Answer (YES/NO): YES